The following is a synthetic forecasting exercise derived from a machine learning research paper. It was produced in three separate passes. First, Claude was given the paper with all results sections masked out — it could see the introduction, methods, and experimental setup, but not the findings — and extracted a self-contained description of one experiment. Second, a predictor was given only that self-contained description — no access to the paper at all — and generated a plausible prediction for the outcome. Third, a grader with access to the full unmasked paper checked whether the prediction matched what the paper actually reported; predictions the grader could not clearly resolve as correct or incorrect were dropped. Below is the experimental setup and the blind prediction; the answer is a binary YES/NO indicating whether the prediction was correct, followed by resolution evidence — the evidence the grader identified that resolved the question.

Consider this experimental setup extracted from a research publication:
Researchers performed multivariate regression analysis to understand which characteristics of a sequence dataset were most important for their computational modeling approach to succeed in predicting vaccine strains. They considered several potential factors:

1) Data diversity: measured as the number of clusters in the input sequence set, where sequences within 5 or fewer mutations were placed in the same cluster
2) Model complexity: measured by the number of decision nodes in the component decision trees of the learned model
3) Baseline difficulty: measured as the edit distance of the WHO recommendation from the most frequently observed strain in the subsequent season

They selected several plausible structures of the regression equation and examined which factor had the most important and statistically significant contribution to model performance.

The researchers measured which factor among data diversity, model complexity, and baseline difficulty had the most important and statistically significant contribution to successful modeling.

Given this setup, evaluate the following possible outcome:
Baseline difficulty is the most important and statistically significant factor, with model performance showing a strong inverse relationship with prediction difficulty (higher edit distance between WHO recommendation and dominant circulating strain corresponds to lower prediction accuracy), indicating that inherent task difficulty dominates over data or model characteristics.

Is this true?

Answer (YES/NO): NO